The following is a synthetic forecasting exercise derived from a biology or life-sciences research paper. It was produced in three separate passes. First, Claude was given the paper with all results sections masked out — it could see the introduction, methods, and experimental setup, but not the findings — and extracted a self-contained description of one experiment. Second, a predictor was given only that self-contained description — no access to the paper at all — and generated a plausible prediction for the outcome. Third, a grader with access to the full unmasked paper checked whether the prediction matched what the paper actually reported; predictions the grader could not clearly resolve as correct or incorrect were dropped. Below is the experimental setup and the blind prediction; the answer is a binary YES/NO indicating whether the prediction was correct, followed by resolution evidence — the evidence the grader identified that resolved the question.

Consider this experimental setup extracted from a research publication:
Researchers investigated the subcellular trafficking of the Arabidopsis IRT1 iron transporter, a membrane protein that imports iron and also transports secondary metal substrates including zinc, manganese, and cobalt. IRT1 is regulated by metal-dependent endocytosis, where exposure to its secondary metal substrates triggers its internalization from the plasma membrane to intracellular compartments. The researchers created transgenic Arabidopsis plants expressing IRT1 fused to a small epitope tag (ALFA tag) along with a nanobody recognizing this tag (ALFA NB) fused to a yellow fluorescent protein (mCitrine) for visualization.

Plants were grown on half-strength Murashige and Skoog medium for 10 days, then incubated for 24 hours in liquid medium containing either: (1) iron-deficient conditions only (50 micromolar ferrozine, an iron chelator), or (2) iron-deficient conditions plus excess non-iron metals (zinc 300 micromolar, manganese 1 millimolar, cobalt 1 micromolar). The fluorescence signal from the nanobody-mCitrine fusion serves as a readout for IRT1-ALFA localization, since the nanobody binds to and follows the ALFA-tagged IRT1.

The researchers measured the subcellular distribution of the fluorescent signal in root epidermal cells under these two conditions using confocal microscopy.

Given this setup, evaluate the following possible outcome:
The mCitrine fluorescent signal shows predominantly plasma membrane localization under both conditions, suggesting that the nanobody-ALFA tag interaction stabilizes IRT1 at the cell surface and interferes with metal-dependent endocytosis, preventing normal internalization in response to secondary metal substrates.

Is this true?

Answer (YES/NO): NO